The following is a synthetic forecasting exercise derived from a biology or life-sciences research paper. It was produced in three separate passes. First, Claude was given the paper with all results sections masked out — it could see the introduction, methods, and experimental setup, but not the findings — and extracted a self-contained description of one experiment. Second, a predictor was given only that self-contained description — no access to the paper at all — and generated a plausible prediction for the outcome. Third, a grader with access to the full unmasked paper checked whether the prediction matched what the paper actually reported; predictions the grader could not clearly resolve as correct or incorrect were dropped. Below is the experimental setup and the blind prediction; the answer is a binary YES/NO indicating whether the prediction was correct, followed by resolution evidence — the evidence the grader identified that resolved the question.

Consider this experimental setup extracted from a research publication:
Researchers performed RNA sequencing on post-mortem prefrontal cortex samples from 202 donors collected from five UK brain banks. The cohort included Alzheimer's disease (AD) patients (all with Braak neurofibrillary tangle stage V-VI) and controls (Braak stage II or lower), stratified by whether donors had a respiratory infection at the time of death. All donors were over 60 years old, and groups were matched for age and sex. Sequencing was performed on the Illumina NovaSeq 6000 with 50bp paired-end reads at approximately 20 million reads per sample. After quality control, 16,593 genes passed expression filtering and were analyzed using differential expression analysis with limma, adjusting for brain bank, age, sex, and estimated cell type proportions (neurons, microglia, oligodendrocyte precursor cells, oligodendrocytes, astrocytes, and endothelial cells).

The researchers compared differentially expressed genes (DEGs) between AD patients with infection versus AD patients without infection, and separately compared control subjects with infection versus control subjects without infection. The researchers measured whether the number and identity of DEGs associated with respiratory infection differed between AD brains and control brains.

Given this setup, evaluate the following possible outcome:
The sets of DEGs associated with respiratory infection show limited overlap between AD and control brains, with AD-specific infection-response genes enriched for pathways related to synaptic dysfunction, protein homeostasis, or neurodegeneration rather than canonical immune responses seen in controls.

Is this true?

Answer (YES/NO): NO